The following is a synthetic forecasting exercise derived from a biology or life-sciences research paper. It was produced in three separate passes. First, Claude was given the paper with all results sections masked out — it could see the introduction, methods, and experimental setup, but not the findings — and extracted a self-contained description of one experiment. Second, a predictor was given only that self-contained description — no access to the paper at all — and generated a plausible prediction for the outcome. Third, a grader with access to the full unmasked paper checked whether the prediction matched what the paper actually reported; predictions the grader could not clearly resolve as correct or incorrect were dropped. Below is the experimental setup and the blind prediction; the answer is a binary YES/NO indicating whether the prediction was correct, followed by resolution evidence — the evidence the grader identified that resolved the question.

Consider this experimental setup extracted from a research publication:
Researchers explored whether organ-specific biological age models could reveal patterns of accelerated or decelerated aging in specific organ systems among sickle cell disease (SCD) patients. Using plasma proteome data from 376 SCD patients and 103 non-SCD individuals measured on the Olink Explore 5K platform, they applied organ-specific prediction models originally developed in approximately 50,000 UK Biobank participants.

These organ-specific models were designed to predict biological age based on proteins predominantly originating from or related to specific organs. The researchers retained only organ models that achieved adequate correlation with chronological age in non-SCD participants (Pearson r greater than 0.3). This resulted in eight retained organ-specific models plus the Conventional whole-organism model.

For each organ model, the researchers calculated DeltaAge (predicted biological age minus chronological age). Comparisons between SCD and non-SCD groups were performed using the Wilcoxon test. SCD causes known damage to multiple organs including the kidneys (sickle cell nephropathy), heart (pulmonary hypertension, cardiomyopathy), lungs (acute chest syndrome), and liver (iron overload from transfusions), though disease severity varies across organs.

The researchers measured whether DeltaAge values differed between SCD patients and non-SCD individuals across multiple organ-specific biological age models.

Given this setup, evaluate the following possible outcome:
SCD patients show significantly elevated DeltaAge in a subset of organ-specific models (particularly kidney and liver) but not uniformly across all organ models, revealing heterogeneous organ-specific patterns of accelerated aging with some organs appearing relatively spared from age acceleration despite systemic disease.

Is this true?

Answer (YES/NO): NO